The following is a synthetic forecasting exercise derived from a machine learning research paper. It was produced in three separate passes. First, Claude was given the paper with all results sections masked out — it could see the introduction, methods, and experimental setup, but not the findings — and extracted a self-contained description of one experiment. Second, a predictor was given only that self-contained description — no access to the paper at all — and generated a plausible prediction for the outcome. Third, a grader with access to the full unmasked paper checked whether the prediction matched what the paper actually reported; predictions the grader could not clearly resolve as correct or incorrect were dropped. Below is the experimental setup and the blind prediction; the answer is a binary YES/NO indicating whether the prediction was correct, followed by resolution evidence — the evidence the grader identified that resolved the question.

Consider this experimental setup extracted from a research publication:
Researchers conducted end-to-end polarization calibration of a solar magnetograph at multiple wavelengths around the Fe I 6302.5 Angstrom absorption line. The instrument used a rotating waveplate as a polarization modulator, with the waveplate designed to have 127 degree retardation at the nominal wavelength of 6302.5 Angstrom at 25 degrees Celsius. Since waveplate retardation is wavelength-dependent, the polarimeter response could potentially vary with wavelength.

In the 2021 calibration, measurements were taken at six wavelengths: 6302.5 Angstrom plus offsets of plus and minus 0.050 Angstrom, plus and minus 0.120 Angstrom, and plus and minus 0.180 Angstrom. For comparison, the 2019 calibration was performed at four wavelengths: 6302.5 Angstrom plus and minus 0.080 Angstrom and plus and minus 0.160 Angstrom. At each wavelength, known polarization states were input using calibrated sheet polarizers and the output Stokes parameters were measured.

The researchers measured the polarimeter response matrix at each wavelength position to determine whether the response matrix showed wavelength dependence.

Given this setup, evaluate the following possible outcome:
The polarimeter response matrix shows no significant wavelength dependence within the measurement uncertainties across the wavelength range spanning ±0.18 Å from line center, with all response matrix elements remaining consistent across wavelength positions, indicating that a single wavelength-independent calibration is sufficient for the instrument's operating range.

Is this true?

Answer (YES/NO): NO